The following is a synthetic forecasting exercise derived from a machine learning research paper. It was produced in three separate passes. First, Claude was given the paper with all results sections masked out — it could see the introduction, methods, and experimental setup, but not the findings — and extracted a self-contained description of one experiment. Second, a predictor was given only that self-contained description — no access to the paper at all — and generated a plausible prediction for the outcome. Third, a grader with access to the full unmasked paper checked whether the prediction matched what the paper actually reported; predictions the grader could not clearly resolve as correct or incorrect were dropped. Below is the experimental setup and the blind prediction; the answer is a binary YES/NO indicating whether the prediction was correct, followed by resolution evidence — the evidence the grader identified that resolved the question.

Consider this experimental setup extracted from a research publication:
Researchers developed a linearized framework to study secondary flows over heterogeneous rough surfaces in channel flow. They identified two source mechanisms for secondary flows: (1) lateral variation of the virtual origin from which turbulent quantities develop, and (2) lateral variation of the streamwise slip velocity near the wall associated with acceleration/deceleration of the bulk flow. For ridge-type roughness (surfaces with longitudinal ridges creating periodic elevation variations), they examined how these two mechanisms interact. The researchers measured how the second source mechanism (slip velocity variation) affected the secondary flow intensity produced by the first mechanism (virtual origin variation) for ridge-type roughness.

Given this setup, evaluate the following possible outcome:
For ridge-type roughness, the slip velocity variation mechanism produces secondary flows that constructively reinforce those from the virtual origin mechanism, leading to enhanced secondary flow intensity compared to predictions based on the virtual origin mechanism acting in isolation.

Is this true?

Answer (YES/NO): NO